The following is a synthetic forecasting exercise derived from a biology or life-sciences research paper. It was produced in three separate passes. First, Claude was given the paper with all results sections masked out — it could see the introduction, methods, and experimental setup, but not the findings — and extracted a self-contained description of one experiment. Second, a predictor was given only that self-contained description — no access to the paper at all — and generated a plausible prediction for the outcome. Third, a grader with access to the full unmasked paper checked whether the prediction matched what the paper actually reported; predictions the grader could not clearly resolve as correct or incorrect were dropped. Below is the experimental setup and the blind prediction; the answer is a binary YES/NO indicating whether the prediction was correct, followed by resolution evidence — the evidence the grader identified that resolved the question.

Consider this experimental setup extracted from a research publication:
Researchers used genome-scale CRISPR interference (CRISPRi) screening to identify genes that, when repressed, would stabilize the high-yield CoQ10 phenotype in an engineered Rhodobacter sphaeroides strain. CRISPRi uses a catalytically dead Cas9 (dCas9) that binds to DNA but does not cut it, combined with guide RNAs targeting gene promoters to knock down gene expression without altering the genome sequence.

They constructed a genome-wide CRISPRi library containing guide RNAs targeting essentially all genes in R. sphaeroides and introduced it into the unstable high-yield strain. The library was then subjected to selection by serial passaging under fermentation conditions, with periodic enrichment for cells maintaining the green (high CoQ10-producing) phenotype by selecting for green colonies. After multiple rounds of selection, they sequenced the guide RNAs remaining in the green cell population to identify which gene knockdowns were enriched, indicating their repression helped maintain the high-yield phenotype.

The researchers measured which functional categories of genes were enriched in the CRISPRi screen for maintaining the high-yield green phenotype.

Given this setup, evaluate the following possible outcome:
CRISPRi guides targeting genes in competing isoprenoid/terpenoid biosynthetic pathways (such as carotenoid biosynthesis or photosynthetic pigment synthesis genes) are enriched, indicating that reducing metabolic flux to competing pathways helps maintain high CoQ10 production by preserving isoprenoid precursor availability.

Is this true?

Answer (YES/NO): NO